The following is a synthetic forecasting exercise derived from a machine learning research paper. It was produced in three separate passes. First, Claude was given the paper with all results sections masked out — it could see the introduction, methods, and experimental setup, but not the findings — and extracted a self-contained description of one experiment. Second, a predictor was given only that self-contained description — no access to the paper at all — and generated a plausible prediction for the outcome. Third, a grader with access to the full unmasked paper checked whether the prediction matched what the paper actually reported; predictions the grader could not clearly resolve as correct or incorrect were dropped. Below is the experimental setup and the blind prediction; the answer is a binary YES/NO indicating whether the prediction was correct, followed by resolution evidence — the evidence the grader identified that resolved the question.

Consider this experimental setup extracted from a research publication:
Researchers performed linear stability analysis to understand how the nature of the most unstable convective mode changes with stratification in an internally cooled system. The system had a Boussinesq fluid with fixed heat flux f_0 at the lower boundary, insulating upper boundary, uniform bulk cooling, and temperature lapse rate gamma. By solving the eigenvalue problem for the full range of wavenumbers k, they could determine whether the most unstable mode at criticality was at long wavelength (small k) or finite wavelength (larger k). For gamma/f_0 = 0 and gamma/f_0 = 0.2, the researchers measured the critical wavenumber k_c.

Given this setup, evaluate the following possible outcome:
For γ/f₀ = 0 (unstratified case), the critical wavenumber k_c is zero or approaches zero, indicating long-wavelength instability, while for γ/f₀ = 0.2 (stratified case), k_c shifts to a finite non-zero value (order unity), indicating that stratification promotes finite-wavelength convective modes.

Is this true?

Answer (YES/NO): NO